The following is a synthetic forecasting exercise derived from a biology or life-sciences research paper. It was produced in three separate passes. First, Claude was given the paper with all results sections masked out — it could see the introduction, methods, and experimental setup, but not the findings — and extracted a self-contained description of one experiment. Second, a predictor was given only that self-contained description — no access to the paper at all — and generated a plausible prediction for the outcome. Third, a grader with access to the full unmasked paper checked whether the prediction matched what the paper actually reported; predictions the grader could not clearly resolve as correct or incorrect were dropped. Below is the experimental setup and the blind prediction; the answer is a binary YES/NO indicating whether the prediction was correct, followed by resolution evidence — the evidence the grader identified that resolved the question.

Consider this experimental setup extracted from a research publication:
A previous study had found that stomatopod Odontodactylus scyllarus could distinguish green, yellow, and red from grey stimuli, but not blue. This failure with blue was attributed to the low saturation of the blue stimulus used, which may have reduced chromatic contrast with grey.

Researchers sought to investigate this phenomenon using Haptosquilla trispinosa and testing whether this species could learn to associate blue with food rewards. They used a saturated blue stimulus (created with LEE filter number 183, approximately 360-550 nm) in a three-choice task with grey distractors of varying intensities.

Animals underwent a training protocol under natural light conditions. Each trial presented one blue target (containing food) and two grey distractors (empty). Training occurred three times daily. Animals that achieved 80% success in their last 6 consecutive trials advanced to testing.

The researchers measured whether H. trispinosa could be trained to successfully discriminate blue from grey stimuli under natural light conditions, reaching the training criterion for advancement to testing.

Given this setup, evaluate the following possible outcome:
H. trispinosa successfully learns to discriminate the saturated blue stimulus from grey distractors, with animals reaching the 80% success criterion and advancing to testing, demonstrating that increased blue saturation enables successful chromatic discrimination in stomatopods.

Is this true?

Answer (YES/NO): YES